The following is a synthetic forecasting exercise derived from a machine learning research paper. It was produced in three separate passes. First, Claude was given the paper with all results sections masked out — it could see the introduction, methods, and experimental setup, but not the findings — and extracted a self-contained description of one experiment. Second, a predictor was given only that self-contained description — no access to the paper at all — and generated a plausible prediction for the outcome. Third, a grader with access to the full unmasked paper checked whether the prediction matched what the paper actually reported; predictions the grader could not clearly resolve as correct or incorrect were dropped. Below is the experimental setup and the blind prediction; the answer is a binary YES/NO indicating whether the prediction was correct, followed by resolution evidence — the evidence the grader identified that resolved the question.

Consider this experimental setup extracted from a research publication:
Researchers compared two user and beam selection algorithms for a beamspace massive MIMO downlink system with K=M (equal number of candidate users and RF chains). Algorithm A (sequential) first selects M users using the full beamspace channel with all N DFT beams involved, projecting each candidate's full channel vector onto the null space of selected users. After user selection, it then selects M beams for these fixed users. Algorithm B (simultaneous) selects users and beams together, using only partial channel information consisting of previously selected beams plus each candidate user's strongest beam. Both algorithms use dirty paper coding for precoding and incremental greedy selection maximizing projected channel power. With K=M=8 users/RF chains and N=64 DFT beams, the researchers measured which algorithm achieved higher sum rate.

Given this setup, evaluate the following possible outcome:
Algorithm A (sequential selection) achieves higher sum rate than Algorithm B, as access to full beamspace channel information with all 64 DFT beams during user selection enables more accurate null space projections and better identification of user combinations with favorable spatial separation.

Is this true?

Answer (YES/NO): YES